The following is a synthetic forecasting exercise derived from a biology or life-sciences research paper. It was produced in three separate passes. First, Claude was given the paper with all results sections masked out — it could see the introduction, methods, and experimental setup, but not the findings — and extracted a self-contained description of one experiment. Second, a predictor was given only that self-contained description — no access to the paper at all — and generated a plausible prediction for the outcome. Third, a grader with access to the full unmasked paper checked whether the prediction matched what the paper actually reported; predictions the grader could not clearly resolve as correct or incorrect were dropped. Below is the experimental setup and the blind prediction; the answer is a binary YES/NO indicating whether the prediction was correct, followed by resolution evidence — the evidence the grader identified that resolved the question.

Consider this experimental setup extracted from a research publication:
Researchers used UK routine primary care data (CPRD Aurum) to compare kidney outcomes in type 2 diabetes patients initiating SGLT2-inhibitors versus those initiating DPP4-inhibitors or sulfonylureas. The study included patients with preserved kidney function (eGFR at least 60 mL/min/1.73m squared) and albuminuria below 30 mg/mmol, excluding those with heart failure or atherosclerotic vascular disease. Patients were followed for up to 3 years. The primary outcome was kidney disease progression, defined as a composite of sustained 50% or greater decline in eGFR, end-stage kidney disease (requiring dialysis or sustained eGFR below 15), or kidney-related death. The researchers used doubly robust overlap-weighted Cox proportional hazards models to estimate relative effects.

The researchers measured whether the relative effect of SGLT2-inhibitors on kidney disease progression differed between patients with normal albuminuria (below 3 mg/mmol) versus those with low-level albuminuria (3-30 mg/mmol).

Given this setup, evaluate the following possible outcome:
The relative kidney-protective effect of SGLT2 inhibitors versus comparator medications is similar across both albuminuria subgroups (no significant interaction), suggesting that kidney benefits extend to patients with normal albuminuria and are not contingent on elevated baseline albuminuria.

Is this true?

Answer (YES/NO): YES